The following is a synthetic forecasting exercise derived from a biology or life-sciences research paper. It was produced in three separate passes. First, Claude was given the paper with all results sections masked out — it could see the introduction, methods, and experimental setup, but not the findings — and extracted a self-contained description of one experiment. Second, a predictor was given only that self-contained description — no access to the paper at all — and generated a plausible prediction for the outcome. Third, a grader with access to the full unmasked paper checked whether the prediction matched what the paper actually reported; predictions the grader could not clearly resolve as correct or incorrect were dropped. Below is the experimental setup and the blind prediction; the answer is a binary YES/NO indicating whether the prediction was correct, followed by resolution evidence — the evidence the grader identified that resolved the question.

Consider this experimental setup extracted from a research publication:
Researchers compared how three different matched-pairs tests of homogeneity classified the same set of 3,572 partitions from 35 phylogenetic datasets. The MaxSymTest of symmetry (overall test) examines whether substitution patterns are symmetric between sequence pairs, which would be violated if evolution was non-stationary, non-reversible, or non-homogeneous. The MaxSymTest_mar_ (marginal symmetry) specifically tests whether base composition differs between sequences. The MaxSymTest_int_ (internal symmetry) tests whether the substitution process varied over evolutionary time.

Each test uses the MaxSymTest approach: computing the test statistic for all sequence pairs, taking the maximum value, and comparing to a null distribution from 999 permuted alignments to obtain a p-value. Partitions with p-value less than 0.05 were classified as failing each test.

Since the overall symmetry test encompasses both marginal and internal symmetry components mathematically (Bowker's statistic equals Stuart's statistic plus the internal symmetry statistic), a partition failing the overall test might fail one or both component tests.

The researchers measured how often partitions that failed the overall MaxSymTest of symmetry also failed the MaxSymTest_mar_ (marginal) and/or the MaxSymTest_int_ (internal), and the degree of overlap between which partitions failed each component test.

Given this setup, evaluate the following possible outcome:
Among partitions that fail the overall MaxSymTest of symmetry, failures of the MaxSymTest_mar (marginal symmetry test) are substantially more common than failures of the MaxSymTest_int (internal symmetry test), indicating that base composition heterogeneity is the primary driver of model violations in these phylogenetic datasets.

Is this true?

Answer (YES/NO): YES